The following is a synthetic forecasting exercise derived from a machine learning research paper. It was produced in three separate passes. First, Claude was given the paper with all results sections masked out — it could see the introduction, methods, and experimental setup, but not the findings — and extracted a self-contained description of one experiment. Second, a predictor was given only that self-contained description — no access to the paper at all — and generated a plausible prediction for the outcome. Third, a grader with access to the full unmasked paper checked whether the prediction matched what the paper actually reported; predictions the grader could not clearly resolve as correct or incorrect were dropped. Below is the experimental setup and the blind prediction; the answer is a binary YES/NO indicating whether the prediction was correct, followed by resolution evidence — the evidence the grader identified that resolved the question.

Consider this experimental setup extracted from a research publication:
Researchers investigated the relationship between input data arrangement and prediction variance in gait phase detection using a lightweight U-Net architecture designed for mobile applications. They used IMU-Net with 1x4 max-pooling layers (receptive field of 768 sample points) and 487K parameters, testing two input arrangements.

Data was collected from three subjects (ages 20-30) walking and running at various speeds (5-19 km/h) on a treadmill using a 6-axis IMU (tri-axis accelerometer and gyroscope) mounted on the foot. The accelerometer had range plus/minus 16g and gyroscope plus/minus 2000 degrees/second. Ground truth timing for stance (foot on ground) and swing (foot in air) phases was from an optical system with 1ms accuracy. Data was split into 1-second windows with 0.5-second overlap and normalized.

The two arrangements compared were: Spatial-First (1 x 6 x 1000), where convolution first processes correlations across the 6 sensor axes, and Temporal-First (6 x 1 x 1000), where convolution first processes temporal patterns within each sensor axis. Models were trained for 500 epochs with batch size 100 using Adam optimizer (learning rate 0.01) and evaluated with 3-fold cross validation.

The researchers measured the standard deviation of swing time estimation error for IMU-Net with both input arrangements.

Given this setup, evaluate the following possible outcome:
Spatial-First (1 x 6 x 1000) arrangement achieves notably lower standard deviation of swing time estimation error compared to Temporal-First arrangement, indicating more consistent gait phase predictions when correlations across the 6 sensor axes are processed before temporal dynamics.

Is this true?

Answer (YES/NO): YES